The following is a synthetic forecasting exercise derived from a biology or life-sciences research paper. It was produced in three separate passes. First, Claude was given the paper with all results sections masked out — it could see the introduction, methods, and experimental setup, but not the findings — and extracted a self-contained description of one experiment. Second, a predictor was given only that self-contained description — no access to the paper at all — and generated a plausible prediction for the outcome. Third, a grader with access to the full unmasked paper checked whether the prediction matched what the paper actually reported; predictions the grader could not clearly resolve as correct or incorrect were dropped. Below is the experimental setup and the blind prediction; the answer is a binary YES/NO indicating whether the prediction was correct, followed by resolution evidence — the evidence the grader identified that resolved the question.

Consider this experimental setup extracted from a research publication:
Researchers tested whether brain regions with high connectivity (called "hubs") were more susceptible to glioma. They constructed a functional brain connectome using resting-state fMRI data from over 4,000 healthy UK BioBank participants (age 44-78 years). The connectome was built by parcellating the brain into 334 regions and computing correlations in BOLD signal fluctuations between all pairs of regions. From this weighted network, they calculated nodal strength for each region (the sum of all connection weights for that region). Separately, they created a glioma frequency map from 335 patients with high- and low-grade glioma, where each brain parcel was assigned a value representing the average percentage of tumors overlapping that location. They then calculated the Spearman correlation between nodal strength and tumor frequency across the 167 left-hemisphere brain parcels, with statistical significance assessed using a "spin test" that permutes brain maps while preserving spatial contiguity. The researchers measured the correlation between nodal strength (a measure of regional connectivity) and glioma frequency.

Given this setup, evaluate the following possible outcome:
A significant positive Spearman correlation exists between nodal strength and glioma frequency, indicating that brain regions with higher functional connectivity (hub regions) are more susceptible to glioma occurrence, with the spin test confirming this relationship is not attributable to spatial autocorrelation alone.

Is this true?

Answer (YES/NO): YES